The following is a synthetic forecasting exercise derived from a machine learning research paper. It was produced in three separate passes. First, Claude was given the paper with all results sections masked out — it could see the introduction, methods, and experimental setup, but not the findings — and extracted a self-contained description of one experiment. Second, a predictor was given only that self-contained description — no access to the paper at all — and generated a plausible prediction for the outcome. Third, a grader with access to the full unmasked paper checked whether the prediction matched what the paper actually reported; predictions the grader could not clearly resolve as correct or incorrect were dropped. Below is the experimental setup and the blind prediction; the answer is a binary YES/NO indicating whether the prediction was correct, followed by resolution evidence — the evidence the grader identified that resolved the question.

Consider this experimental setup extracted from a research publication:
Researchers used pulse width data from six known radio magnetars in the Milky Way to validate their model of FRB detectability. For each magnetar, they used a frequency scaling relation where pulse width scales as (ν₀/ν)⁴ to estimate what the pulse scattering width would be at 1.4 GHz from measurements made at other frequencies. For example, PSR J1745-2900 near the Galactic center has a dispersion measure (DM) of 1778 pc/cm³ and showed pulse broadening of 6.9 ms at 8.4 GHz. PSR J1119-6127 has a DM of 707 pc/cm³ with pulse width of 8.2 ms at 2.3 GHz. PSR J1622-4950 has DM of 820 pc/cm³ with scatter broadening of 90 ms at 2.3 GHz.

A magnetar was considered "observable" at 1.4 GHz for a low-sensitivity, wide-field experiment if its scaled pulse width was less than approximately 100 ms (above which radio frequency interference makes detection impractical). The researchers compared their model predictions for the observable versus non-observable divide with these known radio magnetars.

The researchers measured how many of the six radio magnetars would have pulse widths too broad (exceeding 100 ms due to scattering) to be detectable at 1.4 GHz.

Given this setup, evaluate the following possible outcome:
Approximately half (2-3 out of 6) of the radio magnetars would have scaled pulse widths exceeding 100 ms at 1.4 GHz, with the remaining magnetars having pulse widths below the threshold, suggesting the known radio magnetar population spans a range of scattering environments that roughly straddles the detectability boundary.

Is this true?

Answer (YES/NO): YES